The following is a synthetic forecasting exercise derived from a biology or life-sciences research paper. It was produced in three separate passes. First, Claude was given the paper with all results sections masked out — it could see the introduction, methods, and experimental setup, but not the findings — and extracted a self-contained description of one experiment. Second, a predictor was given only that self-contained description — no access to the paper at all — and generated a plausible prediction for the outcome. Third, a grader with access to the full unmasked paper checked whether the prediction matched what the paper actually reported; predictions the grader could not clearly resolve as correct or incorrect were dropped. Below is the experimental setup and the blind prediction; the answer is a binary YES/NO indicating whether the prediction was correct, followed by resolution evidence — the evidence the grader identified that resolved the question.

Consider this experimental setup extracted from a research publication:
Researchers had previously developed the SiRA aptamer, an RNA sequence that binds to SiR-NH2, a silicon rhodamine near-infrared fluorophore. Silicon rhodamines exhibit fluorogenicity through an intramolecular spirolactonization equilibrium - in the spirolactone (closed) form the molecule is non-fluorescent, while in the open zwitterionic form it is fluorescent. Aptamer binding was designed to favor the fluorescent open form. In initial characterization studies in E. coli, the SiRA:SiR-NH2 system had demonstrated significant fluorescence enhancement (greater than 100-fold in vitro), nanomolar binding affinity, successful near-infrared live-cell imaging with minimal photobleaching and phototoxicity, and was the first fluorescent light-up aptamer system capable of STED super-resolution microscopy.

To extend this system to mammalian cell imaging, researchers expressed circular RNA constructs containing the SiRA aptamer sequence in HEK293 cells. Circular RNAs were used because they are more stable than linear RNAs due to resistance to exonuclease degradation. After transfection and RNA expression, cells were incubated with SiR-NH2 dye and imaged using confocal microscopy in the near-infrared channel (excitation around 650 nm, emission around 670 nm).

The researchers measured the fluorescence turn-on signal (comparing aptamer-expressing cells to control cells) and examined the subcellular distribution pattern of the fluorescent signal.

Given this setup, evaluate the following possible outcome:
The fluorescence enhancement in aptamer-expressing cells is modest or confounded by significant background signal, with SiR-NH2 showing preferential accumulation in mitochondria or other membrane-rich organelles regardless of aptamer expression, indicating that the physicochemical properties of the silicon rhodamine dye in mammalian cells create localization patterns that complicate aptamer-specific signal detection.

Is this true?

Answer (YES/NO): NO